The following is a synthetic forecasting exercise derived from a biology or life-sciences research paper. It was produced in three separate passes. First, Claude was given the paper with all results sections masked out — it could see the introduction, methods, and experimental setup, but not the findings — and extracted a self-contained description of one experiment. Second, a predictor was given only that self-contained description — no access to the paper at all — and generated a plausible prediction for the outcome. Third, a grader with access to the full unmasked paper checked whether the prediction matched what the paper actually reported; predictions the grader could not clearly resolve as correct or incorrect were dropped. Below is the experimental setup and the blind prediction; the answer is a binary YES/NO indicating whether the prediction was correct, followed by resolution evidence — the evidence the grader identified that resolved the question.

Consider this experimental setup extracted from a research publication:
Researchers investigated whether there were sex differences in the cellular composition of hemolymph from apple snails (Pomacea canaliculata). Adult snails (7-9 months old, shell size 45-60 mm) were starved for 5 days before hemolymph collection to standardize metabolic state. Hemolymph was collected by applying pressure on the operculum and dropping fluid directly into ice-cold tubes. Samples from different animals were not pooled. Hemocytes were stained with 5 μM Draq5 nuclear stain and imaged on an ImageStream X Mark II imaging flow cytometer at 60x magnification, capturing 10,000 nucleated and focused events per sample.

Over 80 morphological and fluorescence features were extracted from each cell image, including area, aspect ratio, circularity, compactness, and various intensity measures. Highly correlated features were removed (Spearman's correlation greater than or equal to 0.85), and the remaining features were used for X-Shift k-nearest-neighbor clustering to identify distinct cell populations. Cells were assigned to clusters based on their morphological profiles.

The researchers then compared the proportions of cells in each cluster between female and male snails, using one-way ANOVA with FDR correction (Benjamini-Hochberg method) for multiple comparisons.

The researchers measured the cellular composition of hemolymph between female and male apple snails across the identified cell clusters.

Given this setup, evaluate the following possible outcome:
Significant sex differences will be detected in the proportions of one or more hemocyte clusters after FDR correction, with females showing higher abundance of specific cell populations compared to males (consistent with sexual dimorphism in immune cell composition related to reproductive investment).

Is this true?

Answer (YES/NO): YES